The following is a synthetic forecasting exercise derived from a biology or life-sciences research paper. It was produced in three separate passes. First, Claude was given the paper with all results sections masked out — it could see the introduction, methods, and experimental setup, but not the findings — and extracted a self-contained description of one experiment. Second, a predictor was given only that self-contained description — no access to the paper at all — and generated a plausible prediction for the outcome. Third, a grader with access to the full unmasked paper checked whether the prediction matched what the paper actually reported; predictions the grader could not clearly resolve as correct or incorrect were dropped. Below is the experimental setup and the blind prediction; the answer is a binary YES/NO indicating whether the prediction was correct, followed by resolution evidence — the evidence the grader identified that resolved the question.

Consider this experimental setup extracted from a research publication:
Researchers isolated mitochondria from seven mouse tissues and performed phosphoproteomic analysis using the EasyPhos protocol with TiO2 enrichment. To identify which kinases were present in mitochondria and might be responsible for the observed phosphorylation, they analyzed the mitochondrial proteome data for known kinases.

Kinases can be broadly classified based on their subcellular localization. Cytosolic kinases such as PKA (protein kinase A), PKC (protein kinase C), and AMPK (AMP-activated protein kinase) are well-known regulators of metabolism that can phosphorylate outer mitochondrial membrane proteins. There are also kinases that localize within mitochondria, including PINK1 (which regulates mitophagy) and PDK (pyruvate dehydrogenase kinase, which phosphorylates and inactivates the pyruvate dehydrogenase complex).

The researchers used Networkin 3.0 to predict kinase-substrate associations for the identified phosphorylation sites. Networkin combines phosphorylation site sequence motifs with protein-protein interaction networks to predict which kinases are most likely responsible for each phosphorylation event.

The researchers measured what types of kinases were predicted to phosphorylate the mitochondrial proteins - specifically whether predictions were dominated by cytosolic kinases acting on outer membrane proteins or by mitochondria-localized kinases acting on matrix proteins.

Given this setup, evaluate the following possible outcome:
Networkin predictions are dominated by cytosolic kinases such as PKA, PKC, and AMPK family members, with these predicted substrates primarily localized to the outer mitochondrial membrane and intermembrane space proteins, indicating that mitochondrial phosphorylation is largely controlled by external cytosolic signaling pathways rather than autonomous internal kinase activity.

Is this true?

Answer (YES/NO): NO